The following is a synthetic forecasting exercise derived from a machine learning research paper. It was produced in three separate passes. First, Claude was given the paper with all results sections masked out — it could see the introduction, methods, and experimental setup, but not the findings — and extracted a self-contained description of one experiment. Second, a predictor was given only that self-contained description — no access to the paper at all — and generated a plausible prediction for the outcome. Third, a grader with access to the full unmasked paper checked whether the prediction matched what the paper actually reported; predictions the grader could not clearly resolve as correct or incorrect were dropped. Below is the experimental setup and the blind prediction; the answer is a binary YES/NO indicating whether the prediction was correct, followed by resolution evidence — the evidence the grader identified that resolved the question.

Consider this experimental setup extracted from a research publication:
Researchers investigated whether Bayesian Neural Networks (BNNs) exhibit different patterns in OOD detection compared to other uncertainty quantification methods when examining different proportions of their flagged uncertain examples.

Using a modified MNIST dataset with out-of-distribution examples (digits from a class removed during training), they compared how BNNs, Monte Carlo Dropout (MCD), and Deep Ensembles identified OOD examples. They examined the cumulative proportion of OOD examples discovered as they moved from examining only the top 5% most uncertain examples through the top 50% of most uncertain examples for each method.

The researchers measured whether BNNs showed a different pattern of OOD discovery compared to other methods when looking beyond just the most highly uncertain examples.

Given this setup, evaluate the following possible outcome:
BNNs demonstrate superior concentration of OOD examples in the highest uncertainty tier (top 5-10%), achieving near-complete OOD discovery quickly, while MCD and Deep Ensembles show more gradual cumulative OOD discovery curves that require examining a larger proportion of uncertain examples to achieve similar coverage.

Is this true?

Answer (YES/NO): NO